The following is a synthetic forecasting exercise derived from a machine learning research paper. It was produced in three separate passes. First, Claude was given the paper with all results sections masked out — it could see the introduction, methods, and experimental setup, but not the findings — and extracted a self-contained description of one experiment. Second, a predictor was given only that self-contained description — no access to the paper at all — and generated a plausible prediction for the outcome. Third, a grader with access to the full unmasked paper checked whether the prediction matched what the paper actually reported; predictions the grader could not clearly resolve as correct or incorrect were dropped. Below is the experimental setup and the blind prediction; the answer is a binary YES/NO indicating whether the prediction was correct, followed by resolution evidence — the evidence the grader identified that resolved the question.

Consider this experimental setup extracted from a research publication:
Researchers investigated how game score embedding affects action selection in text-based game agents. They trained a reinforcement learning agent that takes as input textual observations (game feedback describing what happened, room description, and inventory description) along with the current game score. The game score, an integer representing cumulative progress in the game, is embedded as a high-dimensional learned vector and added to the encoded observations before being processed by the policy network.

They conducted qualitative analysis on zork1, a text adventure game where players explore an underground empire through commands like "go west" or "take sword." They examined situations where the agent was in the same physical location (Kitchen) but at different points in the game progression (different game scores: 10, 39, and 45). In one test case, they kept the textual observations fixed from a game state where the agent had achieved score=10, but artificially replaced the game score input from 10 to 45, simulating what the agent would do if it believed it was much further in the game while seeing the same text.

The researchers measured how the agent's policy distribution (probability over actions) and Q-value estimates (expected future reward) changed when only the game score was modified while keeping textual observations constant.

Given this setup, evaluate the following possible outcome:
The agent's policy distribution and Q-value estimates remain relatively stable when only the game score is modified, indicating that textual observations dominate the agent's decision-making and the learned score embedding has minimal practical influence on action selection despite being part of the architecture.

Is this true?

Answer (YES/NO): NO